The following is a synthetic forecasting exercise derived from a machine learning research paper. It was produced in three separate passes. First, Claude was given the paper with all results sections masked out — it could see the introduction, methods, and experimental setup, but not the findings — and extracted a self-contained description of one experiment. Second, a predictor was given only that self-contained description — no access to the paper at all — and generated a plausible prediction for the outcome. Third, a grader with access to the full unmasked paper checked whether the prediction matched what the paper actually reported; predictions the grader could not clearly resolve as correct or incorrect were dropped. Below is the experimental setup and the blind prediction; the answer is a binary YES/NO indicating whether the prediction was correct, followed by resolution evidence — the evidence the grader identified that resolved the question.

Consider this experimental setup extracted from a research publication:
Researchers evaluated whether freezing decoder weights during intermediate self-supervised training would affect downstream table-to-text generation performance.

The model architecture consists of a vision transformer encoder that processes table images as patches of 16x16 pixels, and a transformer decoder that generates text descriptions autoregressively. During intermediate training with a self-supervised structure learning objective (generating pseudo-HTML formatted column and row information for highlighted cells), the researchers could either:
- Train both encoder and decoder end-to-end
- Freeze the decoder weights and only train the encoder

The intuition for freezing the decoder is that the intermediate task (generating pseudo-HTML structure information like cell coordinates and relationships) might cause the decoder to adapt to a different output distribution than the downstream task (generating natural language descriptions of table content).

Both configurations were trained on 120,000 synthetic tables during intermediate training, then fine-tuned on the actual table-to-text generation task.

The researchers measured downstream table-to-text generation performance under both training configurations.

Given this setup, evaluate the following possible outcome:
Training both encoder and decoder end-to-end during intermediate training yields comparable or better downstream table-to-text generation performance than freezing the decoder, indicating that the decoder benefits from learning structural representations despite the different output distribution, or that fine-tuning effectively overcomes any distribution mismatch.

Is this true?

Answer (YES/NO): YES